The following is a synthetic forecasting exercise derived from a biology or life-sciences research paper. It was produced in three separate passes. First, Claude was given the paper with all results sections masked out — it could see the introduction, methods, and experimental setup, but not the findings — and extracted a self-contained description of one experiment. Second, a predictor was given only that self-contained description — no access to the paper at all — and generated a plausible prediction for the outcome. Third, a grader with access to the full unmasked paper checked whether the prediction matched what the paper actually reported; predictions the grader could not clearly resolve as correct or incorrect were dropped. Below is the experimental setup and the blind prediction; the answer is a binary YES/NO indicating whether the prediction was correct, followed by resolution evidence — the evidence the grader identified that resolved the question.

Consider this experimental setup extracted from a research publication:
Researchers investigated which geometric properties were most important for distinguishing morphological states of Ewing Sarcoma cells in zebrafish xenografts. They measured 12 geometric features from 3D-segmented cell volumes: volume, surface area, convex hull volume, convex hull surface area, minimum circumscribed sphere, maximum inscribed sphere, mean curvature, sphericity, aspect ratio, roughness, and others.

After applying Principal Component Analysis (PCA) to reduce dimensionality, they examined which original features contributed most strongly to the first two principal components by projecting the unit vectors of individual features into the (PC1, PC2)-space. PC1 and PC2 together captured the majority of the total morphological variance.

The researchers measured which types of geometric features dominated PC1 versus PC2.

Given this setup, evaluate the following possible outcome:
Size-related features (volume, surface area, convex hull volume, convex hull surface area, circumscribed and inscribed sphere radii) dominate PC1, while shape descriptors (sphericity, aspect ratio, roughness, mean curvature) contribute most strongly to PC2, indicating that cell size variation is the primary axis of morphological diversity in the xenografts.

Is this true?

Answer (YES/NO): NO